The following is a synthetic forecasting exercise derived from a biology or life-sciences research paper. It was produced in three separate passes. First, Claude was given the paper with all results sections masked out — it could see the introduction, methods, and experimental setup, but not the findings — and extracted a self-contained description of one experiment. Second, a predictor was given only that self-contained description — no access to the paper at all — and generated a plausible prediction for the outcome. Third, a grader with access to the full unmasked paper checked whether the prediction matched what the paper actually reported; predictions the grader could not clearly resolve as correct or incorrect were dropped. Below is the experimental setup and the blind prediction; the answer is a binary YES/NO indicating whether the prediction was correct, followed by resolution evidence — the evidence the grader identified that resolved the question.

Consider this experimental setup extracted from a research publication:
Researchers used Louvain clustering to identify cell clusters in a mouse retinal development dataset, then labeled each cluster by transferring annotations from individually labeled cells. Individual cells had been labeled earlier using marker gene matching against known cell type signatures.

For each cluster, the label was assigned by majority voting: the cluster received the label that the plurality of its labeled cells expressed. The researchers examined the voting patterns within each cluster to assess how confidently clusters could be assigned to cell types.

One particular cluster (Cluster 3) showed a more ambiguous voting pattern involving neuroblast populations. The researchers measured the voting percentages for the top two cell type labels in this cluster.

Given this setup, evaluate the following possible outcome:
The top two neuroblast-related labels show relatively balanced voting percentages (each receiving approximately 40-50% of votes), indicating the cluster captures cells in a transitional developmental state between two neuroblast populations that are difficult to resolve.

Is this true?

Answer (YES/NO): NO